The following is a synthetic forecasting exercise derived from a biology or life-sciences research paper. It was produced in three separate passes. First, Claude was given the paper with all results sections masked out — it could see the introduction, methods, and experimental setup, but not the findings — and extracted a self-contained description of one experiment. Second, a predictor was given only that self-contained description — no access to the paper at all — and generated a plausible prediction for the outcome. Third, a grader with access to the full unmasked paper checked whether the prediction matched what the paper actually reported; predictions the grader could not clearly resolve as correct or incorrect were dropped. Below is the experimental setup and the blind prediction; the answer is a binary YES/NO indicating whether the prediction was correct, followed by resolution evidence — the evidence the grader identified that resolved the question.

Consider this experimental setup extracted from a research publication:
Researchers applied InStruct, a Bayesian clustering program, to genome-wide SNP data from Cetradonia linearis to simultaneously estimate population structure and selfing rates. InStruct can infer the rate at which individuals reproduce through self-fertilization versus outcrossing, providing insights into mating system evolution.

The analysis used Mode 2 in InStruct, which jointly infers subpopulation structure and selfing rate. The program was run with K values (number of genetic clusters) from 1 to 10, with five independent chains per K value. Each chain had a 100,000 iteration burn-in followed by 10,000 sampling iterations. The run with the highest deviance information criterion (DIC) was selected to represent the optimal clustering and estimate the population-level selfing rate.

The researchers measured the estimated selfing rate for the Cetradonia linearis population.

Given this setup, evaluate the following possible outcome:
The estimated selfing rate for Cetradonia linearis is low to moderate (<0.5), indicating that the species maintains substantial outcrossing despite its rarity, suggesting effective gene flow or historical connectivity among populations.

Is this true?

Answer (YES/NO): NO